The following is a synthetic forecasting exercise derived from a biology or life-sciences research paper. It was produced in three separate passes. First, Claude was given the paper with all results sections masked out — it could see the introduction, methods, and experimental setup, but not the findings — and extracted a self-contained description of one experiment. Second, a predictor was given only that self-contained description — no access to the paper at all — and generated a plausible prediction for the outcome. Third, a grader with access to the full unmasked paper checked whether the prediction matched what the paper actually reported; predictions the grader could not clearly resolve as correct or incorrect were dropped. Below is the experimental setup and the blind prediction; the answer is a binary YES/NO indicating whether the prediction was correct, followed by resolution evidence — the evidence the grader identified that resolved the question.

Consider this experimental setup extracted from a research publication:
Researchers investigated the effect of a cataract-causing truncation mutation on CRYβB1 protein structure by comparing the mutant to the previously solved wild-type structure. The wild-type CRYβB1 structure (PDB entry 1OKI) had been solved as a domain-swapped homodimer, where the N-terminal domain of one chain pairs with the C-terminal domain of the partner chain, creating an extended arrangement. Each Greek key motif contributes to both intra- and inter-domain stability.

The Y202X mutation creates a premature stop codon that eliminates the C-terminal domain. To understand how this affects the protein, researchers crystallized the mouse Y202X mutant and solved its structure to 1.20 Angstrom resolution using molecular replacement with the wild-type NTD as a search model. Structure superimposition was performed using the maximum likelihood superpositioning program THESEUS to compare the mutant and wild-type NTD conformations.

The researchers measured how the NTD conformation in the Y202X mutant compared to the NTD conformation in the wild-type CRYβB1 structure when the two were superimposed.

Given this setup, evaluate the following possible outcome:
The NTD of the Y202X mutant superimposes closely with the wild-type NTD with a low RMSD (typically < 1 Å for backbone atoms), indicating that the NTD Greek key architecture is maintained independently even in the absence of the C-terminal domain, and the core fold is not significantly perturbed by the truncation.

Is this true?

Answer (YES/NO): YES